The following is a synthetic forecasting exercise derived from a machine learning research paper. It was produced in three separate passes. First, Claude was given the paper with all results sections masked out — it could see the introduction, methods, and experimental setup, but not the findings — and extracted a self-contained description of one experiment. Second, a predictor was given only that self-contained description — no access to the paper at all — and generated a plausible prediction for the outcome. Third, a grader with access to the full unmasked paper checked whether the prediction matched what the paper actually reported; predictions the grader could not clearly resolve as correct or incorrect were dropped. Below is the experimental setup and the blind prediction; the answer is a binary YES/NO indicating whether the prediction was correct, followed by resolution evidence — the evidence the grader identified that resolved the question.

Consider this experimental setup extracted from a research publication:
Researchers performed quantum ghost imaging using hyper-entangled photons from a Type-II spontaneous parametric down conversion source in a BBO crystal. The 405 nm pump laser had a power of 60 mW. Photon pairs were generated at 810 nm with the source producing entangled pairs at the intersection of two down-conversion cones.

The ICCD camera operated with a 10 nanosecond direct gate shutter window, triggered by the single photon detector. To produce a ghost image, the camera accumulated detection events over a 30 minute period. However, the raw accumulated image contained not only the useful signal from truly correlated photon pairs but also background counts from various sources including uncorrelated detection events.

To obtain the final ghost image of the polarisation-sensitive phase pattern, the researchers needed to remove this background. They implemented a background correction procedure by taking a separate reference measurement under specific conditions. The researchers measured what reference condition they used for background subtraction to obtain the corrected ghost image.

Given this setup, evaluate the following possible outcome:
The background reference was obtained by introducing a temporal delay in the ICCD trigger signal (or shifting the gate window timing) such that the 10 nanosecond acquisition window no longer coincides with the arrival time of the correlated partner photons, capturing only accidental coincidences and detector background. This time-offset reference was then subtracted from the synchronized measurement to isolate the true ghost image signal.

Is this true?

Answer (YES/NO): NO